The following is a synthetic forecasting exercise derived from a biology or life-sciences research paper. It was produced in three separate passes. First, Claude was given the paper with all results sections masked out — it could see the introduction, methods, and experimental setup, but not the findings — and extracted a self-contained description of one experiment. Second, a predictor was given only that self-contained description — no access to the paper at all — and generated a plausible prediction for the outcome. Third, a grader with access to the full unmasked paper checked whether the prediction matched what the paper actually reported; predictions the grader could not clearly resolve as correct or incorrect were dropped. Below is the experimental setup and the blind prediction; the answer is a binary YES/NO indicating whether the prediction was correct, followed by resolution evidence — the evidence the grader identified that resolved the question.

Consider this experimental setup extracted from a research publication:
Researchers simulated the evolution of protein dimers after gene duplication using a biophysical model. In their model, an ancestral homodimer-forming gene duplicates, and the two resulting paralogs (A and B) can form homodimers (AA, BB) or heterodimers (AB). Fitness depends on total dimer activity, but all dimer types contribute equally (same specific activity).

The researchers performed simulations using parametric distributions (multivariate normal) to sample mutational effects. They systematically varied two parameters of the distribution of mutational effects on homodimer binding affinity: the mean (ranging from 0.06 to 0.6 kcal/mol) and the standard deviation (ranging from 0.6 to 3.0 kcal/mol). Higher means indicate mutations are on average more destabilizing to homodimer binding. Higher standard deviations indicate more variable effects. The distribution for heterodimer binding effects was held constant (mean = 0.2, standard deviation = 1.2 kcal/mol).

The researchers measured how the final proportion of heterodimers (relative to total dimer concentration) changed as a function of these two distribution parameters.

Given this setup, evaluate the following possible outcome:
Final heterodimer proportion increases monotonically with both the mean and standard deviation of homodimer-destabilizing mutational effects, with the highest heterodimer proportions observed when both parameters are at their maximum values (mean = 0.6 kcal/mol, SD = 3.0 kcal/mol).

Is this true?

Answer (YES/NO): NO